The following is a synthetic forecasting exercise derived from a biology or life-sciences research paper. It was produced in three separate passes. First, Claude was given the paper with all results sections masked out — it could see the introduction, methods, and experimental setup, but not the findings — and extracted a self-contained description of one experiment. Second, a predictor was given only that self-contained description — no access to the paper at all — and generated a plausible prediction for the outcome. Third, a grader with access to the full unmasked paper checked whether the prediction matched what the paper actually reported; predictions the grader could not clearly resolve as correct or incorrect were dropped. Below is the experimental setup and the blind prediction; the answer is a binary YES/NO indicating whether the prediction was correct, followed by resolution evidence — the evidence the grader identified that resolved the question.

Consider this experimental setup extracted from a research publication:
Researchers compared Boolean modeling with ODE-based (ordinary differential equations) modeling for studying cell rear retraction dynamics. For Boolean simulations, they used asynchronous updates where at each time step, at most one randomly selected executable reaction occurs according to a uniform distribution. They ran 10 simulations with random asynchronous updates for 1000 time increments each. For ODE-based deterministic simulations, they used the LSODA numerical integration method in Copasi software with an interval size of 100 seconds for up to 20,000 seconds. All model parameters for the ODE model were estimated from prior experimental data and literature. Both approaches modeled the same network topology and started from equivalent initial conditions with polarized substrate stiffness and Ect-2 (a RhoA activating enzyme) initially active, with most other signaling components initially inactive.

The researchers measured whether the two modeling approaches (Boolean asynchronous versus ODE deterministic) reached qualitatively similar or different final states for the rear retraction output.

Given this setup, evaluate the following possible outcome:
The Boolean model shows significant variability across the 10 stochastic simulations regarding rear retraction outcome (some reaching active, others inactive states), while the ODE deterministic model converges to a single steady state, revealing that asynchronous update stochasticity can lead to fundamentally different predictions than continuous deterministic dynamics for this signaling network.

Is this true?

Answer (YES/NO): NO